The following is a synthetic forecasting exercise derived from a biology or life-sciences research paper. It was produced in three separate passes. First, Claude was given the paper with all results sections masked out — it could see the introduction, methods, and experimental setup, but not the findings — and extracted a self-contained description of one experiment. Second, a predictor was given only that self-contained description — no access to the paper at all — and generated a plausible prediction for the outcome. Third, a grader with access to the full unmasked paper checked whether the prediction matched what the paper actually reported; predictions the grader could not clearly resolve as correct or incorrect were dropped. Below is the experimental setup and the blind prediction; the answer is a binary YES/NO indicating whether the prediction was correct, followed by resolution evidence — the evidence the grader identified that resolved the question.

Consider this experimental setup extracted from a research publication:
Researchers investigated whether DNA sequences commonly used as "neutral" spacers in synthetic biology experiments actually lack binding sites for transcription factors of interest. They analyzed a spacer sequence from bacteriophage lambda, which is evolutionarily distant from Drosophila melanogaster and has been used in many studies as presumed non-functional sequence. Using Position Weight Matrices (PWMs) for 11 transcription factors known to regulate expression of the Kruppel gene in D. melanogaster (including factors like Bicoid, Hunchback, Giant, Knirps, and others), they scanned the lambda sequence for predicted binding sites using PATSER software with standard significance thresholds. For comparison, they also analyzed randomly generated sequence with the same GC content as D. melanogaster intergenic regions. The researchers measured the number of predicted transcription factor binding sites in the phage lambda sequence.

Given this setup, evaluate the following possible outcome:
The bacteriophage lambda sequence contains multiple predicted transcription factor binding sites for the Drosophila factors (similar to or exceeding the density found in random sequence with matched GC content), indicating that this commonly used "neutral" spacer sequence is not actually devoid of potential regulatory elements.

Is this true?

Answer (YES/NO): YES